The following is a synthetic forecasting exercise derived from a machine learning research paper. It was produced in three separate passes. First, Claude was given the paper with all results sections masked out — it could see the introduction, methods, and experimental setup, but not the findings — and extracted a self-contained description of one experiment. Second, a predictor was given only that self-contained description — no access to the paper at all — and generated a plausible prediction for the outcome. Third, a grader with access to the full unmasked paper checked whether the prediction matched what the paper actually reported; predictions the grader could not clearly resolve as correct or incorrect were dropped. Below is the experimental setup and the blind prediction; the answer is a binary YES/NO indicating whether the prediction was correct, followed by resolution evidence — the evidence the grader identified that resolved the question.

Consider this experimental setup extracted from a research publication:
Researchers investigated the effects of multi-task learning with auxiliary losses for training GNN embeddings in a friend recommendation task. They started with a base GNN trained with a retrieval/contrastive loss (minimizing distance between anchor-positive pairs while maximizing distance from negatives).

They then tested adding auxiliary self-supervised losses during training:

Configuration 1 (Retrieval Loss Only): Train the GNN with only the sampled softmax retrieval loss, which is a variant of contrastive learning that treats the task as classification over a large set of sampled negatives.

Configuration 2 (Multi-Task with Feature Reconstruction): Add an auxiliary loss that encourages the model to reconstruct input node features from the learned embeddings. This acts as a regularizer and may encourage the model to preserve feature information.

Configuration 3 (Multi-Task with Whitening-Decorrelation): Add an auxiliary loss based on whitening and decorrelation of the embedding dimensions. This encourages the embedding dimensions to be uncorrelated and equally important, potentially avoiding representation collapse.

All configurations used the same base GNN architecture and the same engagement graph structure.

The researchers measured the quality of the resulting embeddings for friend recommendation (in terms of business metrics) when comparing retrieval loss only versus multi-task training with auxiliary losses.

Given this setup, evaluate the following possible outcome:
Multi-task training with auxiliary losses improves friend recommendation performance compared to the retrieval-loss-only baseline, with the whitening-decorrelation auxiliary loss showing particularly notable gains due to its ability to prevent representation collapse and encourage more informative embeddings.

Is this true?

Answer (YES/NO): NO